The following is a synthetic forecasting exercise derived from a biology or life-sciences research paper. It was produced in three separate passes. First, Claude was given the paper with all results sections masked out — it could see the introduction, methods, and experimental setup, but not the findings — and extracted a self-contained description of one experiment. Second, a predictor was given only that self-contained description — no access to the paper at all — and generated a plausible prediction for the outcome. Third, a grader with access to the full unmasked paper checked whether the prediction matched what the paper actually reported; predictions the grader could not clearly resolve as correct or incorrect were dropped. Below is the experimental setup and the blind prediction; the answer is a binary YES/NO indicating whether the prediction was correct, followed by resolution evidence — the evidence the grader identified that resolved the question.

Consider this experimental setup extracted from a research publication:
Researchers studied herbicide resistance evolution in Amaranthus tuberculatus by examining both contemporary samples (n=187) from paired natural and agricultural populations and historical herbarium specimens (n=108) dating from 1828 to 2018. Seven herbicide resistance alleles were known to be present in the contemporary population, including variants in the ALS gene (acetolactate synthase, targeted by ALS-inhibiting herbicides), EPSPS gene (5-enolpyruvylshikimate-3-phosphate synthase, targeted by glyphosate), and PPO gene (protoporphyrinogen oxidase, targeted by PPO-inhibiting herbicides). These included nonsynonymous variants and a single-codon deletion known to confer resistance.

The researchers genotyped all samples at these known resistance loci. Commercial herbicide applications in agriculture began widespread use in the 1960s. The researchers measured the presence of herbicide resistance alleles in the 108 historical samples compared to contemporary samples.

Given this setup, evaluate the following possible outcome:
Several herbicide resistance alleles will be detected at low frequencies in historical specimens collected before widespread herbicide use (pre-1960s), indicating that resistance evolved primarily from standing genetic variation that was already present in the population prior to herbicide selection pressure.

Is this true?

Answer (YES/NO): NO